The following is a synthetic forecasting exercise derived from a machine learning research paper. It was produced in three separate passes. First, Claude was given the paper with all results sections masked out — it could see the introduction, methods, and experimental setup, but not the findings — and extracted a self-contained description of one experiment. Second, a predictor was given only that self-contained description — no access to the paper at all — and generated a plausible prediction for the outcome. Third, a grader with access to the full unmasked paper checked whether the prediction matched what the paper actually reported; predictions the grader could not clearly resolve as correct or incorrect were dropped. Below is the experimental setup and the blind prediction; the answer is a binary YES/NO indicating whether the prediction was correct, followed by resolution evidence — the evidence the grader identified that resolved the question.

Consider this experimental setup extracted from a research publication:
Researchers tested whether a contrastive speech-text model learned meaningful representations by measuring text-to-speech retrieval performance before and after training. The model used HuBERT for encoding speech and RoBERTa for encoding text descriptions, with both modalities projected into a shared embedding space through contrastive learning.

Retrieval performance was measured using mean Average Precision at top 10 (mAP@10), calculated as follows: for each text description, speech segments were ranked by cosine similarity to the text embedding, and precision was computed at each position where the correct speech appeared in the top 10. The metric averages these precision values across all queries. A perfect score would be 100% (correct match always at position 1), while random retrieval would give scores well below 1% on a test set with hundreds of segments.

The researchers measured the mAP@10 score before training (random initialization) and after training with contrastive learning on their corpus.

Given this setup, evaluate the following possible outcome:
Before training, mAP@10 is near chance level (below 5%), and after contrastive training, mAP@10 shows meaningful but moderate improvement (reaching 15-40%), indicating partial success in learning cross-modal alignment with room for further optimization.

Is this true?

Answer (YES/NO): NO